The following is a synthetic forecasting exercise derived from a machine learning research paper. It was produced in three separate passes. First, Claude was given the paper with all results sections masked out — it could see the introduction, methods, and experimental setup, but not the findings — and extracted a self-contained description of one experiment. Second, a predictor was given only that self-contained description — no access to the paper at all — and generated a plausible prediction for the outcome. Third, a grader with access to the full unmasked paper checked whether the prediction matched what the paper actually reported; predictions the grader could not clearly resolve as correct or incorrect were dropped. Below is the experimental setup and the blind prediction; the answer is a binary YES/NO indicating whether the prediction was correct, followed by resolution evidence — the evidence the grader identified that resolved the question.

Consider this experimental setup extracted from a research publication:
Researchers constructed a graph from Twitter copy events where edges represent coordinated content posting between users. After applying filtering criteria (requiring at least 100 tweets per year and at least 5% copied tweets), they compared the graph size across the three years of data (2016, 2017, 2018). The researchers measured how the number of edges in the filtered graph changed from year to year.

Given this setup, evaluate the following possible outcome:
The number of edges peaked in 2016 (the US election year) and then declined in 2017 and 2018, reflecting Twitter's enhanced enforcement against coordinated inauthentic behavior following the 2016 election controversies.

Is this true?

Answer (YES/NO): NO